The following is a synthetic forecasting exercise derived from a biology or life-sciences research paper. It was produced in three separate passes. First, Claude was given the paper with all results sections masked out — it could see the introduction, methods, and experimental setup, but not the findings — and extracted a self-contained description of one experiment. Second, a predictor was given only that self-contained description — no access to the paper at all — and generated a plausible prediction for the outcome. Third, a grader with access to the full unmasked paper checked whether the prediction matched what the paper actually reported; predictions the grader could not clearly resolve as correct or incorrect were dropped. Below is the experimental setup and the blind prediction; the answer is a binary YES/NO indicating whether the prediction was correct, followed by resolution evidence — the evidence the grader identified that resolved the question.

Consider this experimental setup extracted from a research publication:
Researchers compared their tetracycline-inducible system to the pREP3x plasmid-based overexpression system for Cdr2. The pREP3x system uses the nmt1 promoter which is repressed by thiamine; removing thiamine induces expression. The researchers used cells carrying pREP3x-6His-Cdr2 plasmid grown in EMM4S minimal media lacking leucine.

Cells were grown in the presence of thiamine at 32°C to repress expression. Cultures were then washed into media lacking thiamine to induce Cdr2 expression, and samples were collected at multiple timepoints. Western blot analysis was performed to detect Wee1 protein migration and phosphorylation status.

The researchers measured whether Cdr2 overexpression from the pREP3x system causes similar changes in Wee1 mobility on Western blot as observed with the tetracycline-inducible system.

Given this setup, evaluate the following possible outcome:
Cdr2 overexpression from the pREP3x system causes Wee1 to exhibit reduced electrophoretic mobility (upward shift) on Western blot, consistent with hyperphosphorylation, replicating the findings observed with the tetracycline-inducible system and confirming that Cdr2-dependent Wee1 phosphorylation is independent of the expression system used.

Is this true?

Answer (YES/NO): YES